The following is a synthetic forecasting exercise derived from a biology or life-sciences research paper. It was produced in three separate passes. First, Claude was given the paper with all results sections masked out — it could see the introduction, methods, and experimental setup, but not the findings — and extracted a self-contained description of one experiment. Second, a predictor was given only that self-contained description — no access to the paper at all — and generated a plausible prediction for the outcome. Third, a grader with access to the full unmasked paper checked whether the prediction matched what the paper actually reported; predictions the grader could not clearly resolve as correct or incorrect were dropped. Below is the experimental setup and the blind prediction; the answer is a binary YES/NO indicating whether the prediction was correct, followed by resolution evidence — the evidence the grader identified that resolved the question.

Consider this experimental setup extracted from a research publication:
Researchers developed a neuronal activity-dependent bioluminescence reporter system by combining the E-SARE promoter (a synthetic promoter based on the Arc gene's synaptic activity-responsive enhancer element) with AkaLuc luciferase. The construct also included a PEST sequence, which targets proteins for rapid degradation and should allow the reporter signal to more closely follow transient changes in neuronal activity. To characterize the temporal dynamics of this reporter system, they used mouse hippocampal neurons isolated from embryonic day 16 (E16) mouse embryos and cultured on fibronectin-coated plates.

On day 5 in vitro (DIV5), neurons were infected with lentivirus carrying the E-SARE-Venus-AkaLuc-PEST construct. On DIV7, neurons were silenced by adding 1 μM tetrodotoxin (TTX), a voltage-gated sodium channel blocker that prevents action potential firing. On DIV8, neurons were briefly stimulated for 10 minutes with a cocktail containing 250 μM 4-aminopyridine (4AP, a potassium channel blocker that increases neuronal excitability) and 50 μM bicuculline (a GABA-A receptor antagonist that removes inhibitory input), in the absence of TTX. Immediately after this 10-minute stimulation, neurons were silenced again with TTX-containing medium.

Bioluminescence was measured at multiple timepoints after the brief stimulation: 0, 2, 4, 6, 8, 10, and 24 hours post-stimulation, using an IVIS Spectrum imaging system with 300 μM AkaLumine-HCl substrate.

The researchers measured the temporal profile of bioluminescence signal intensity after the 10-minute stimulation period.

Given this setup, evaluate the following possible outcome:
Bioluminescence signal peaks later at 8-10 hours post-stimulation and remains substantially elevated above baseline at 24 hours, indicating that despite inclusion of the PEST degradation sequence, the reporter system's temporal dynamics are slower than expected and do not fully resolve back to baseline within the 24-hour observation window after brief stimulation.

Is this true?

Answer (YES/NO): NO